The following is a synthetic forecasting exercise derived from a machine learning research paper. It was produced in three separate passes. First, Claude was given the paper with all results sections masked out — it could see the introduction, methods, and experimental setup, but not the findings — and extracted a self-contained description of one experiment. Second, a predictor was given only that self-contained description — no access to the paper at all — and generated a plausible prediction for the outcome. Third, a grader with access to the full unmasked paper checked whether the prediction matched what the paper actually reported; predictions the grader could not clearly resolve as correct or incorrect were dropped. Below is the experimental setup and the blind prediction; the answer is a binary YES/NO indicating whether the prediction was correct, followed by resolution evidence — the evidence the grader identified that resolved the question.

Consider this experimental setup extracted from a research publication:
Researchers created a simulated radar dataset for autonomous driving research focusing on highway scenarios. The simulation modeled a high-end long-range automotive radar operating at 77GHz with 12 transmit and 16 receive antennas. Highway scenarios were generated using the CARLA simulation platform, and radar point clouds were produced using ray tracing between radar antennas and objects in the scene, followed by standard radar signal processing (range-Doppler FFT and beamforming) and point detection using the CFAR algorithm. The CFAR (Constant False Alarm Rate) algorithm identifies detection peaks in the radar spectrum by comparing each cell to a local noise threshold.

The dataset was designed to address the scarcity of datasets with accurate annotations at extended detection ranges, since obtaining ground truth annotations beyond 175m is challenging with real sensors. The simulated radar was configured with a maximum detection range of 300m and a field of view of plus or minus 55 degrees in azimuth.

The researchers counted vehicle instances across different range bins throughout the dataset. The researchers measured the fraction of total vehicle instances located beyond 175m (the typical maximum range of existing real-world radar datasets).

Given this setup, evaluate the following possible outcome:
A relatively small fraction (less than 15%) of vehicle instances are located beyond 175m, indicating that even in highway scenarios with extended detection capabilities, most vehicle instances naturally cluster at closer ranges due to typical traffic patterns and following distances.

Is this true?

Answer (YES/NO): NO